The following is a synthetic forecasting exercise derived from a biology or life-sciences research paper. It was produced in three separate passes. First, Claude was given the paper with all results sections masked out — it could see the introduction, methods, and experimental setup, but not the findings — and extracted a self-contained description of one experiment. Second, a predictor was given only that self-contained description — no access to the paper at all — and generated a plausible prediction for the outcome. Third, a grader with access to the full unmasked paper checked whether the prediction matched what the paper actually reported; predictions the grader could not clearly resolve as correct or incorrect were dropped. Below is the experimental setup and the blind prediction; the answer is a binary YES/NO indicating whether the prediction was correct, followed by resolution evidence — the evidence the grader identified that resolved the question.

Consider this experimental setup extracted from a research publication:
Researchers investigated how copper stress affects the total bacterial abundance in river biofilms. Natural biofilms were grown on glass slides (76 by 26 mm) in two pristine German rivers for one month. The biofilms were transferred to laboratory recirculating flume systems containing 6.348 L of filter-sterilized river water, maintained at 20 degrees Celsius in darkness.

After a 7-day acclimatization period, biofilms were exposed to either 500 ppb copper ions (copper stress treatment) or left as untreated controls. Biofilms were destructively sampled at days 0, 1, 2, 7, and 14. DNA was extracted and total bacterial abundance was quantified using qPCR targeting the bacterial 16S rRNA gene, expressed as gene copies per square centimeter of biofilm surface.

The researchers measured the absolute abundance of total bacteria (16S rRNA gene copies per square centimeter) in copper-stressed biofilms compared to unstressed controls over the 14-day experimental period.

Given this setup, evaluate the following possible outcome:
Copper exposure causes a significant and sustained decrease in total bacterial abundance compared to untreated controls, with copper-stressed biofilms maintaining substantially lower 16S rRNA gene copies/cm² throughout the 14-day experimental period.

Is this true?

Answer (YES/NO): NO